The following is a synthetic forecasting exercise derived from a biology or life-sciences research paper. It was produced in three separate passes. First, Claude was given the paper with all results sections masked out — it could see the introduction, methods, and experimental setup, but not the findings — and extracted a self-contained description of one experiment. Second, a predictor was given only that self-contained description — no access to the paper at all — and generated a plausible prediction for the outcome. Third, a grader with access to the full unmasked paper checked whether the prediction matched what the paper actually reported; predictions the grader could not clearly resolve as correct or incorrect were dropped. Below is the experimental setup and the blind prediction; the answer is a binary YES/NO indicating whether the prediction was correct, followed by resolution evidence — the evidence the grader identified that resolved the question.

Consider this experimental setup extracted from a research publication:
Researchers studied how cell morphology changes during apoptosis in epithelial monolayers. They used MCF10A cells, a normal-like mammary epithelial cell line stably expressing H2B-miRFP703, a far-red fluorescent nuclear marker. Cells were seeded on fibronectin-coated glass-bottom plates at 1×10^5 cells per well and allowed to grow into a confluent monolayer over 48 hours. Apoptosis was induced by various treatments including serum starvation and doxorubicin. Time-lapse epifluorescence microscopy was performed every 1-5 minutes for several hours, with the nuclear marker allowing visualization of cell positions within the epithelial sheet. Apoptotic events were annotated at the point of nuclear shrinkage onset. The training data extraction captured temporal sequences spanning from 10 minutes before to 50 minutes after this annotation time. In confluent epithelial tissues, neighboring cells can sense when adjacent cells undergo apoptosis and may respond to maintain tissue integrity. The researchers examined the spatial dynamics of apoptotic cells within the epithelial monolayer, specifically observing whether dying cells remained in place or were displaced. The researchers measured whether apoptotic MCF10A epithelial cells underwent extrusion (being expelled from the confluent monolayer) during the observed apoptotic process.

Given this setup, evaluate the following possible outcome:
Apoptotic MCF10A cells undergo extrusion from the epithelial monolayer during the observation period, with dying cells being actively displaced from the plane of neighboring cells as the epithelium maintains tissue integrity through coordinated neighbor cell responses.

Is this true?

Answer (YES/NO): YES